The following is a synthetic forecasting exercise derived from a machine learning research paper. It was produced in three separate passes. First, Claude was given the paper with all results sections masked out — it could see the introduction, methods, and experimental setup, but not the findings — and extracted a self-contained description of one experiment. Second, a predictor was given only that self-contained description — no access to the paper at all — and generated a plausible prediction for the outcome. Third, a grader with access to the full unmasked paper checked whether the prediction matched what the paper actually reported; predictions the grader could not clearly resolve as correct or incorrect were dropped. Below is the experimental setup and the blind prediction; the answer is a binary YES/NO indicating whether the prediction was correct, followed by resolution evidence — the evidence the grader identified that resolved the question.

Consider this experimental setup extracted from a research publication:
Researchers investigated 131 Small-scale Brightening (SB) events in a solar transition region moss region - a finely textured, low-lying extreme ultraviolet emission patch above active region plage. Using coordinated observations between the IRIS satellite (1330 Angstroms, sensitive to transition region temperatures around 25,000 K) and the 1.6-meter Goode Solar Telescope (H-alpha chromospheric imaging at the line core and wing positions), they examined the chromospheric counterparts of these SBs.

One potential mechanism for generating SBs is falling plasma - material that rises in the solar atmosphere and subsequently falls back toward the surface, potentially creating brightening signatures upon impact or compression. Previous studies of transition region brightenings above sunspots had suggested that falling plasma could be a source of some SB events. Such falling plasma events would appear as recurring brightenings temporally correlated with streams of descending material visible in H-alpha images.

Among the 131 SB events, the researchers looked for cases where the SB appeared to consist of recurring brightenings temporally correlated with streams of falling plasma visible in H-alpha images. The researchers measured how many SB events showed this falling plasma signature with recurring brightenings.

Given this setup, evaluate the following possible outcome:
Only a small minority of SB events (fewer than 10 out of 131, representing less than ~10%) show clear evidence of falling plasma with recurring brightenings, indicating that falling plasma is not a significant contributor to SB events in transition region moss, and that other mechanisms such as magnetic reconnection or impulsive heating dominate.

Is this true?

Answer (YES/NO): YES